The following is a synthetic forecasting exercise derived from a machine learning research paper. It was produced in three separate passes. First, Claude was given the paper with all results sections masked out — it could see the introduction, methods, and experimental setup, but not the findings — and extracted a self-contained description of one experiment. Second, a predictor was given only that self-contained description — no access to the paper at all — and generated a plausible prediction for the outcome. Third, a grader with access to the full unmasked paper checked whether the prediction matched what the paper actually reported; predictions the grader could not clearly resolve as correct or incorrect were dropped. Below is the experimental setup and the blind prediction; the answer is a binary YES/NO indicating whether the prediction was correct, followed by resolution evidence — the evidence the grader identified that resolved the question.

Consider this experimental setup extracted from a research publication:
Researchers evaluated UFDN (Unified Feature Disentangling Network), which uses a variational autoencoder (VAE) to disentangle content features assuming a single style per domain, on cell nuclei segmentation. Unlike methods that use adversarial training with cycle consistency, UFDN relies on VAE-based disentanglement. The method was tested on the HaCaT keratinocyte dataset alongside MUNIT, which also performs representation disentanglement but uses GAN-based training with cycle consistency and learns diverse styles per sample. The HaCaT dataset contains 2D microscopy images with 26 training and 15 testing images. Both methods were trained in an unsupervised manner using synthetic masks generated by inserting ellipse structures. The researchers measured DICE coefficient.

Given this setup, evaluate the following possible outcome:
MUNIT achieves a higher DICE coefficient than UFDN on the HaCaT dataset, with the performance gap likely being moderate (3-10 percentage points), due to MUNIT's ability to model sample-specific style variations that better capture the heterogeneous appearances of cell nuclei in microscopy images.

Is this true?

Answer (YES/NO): NO